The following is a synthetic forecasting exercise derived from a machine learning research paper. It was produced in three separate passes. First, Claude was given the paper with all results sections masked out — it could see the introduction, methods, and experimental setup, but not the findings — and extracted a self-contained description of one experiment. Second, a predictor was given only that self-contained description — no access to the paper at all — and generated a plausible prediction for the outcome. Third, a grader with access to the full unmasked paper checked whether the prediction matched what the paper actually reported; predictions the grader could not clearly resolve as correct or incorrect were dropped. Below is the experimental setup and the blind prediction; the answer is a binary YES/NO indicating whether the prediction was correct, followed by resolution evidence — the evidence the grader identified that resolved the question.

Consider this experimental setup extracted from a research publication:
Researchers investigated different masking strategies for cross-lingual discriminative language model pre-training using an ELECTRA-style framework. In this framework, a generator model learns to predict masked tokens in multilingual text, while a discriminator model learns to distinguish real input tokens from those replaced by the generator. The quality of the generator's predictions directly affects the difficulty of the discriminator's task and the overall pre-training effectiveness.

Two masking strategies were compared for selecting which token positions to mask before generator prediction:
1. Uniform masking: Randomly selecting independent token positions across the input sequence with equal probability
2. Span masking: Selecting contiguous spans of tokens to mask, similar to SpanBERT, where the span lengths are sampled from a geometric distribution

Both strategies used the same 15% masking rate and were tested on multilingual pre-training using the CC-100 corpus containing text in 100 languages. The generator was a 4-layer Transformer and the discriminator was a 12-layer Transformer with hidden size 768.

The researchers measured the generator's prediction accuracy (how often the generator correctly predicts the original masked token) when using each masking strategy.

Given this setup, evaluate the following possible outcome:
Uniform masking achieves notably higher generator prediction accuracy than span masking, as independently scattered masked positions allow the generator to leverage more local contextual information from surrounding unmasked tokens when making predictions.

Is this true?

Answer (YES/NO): YES